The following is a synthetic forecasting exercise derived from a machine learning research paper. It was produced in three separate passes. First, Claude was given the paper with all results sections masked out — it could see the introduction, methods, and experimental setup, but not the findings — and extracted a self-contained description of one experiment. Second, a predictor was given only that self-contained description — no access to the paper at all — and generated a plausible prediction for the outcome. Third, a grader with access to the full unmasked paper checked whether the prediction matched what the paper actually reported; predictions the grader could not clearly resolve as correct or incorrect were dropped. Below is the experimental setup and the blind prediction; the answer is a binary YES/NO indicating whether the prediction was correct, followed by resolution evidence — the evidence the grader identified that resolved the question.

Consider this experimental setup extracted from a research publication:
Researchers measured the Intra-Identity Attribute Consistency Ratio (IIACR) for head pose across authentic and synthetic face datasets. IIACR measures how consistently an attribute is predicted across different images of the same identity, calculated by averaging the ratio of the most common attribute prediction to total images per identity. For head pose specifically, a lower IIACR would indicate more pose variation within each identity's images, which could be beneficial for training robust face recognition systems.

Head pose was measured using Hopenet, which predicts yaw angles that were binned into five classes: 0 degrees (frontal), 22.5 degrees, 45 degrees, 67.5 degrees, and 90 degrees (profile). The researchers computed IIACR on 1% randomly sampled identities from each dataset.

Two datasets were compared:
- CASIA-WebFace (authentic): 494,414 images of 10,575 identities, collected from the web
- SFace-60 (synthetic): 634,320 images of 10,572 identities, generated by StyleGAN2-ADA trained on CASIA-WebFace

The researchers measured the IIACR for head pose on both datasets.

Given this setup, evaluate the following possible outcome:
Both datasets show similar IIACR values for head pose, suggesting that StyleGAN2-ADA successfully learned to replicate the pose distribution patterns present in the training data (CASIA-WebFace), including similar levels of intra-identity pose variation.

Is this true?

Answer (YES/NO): NO